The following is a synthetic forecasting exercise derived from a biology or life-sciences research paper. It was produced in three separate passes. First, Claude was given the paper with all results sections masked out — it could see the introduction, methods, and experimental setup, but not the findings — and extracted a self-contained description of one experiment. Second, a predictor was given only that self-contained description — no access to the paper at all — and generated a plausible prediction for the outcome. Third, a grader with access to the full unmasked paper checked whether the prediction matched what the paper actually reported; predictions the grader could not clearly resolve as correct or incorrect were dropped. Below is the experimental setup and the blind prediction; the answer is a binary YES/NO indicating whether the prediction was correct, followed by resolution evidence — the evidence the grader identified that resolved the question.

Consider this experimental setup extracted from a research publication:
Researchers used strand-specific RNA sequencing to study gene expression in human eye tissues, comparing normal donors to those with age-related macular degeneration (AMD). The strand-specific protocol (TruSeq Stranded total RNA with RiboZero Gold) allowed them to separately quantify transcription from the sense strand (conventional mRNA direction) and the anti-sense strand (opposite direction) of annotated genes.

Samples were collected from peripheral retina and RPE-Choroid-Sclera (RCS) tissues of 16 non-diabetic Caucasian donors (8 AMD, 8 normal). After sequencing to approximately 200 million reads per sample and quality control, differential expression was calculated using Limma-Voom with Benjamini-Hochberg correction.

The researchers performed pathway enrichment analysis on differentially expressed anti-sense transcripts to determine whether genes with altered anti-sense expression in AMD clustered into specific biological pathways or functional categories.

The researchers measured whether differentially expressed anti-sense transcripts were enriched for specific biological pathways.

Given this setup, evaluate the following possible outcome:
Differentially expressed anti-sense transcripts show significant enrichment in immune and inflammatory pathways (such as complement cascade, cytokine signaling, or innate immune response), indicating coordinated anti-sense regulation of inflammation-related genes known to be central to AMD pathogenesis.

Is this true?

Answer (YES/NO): NO